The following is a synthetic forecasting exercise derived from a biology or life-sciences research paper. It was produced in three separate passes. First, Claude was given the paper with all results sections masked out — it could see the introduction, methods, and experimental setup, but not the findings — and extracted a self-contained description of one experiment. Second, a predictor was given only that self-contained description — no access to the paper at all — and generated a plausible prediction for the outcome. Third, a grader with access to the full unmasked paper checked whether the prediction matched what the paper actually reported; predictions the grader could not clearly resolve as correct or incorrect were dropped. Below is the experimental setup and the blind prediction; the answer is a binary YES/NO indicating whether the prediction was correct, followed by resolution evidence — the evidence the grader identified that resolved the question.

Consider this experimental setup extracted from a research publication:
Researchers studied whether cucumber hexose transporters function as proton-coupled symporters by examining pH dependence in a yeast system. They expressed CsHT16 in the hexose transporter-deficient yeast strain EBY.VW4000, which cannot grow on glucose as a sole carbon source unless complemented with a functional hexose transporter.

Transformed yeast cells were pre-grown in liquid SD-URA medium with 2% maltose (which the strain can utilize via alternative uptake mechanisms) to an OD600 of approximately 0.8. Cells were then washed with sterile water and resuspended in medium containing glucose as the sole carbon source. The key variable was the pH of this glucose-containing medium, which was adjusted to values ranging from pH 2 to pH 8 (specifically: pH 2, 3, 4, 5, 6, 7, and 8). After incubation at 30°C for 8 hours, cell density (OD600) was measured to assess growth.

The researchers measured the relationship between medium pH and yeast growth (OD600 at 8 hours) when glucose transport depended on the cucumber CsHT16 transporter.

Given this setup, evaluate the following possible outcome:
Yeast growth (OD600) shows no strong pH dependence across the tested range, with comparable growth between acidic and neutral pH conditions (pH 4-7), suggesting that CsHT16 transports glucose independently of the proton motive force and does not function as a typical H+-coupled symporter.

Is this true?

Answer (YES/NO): NO